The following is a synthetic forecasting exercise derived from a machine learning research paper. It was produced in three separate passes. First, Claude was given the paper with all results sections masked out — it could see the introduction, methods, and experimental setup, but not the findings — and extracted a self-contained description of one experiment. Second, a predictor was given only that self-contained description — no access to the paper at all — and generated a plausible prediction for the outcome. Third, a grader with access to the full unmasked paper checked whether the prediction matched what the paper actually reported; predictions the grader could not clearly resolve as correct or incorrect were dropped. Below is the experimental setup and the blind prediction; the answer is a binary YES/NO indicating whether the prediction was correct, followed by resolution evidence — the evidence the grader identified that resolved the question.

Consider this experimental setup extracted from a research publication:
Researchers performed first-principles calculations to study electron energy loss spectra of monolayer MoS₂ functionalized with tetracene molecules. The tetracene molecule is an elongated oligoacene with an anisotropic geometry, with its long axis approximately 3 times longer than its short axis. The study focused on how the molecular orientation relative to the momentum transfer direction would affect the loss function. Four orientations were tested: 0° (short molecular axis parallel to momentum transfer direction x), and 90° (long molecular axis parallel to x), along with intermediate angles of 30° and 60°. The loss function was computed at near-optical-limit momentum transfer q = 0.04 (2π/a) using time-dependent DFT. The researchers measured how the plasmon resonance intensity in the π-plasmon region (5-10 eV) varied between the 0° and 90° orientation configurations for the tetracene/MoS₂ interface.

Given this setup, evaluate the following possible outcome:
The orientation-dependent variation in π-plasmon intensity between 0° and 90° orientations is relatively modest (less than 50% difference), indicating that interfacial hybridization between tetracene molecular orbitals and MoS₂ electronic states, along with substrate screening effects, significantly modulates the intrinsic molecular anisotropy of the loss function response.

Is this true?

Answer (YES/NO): YES